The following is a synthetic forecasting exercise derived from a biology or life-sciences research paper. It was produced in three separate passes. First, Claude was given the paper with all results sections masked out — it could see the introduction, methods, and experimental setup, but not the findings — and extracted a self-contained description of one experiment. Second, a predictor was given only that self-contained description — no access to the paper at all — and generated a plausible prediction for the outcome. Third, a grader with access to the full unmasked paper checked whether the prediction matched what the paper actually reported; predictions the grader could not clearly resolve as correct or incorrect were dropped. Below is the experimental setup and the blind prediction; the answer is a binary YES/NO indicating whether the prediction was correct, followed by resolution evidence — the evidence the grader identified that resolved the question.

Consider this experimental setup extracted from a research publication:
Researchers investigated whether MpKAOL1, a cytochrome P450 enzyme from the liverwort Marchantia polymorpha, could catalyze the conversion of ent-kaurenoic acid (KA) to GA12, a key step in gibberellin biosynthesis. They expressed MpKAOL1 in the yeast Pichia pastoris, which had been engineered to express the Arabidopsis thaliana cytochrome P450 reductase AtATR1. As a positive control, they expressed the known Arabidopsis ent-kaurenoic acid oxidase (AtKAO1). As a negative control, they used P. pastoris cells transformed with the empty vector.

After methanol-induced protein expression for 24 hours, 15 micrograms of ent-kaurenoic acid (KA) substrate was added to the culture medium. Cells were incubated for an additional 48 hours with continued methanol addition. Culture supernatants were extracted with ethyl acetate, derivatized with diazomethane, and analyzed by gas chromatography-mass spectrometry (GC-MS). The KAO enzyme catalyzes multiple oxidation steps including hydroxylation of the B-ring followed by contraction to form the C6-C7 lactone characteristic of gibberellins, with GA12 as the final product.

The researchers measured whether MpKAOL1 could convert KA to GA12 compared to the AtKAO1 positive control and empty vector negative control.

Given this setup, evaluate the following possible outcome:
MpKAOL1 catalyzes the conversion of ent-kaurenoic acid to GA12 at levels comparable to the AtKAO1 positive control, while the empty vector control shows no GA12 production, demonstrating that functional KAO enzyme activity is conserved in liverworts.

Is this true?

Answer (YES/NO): YES